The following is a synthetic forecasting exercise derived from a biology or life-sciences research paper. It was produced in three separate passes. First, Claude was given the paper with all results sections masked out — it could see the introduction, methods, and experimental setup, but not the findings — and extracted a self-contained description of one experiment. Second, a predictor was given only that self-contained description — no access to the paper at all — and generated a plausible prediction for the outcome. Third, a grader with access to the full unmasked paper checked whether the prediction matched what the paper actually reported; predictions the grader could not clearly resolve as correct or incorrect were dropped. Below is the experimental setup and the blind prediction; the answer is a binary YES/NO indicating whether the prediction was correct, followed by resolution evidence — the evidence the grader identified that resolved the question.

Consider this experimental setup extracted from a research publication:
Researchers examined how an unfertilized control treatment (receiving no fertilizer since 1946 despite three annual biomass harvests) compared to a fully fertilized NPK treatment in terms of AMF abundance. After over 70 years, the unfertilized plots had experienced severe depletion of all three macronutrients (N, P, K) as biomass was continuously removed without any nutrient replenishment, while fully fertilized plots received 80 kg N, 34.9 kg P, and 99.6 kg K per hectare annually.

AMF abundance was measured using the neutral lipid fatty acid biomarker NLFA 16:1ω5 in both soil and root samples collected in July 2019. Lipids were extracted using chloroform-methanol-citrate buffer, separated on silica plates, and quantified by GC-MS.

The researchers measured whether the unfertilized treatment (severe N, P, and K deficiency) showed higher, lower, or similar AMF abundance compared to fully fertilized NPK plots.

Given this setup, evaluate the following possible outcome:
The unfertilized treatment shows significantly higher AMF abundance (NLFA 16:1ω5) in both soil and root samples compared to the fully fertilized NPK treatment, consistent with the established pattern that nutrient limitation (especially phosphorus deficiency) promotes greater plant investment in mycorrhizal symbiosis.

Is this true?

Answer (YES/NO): NO